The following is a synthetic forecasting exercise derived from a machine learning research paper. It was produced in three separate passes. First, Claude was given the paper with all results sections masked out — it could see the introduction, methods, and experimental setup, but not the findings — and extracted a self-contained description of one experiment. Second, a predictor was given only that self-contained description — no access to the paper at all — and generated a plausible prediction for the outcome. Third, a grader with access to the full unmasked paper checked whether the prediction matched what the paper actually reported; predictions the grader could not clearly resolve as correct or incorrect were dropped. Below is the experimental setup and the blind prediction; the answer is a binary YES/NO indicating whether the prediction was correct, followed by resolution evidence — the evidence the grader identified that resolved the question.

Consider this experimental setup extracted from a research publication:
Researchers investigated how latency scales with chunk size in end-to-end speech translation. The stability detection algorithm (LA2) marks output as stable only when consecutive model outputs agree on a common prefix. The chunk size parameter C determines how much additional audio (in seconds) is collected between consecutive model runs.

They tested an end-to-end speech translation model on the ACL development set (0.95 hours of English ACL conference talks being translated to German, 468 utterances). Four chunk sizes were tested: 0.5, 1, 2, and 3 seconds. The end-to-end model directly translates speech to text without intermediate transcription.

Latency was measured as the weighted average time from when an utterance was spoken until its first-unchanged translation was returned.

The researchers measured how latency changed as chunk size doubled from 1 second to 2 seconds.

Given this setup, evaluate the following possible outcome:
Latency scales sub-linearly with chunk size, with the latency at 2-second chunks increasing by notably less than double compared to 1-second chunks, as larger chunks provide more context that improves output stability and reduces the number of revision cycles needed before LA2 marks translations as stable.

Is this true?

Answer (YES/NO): YES